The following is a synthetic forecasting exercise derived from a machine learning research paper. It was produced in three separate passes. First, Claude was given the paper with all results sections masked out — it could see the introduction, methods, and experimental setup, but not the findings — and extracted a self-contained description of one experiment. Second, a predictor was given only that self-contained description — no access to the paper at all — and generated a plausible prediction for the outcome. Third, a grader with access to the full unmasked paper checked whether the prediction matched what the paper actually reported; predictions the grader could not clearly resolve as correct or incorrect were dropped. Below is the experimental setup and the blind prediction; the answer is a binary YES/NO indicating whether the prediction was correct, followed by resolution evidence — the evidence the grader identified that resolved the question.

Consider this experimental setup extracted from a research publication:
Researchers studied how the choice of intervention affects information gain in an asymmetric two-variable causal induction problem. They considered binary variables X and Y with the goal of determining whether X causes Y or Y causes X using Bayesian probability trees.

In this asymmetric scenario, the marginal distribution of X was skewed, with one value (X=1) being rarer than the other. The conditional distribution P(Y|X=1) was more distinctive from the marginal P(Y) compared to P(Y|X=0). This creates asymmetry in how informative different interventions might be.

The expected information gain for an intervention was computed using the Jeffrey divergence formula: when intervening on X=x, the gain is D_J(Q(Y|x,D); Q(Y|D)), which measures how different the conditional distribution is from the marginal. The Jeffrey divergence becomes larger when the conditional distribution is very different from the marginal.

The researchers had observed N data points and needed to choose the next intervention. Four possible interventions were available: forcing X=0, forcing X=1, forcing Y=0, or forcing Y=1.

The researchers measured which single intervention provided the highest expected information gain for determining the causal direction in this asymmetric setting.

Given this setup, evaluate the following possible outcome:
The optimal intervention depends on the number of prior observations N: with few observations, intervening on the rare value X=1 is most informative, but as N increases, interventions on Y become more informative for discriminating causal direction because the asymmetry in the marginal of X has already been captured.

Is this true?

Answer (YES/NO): NO